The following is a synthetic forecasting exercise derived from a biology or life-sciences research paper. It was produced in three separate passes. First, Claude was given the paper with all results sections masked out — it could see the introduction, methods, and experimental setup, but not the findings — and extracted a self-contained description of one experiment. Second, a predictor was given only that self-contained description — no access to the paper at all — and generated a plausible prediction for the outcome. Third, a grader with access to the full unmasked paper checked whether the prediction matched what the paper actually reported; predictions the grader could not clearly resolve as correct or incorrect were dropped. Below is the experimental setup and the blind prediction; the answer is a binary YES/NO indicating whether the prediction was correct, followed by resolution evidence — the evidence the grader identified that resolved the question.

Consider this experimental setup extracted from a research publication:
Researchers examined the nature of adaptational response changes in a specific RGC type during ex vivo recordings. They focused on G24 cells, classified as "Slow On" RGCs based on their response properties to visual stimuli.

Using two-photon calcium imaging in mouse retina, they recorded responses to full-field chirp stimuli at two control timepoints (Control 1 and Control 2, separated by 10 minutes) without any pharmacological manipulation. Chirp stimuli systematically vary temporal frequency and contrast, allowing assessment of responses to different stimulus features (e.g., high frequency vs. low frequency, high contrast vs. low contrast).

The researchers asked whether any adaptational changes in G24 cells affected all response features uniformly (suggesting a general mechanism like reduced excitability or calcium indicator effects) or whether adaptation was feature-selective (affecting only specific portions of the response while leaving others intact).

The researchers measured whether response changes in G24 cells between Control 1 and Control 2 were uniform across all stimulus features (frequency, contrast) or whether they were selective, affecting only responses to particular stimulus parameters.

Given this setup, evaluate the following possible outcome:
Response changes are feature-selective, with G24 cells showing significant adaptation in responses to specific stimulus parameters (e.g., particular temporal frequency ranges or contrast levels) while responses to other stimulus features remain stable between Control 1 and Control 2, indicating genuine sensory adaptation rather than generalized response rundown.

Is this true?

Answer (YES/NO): YES